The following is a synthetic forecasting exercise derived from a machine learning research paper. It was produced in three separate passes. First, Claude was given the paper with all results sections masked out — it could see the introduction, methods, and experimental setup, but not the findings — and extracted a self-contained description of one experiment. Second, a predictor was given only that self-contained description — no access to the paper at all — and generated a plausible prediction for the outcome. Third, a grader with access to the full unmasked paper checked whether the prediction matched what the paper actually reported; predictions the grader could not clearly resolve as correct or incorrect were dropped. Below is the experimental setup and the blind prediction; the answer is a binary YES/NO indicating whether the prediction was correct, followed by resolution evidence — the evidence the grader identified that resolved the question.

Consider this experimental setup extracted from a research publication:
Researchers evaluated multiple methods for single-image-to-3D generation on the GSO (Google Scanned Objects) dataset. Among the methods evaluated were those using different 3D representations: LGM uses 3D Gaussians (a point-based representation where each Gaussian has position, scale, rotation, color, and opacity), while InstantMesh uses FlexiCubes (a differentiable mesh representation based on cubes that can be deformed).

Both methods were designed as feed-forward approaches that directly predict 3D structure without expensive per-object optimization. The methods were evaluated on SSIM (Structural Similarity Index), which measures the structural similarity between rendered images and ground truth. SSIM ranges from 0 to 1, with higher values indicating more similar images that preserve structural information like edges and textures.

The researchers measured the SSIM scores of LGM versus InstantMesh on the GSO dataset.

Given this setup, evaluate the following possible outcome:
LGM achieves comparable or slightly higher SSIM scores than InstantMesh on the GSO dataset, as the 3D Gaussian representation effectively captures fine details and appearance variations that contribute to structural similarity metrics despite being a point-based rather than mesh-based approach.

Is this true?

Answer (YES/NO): NO